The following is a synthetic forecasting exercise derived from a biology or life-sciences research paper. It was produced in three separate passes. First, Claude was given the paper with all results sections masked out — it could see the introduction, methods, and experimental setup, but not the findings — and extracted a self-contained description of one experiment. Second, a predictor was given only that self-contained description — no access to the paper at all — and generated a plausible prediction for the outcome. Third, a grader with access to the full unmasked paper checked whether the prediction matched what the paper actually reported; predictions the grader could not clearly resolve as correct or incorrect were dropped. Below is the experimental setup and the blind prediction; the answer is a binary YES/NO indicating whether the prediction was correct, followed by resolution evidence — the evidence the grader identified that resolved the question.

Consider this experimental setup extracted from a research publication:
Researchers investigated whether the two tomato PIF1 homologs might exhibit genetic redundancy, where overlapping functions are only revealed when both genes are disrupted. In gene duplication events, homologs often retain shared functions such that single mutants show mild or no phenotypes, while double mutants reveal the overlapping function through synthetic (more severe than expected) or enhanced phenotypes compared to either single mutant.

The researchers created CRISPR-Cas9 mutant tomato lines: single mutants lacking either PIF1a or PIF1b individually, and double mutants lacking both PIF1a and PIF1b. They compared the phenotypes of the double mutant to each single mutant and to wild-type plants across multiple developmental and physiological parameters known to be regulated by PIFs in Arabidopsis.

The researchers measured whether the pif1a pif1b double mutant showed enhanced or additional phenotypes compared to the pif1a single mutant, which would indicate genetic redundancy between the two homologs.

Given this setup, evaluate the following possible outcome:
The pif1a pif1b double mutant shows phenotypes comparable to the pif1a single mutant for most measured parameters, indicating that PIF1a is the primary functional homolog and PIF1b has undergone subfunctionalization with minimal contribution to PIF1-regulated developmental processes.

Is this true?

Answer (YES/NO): YES